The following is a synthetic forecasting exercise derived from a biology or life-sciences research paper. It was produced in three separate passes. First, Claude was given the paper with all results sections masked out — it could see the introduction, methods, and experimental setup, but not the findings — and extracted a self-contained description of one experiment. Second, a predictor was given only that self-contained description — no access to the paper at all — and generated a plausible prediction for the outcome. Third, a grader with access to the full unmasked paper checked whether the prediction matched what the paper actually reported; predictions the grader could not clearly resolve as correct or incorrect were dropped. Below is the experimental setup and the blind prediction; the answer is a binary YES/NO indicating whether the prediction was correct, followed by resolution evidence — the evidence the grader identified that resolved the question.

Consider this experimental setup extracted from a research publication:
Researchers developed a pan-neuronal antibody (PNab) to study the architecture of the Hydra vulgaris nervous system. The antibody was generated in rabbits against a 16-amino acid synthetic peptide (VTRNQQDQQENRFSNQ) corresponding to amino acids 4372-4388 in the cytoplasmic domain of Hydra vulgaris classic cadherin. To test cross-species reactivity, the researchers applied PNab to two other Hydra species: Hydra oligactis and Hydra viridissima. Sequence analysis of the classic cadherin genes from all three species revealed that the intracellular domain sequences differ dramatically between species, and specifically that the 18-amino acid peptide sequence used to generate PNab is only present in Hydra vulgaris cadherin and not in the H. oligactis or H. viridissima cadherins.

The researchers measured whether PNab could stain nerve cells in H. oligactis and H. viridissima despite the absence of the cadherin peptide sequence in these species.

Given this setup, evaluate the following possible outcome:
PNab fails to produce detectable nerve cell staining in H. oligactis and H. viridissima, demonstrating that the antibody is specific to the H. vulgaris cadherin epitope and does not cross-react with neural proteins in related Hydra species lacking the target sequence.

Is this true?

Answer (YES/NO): NO